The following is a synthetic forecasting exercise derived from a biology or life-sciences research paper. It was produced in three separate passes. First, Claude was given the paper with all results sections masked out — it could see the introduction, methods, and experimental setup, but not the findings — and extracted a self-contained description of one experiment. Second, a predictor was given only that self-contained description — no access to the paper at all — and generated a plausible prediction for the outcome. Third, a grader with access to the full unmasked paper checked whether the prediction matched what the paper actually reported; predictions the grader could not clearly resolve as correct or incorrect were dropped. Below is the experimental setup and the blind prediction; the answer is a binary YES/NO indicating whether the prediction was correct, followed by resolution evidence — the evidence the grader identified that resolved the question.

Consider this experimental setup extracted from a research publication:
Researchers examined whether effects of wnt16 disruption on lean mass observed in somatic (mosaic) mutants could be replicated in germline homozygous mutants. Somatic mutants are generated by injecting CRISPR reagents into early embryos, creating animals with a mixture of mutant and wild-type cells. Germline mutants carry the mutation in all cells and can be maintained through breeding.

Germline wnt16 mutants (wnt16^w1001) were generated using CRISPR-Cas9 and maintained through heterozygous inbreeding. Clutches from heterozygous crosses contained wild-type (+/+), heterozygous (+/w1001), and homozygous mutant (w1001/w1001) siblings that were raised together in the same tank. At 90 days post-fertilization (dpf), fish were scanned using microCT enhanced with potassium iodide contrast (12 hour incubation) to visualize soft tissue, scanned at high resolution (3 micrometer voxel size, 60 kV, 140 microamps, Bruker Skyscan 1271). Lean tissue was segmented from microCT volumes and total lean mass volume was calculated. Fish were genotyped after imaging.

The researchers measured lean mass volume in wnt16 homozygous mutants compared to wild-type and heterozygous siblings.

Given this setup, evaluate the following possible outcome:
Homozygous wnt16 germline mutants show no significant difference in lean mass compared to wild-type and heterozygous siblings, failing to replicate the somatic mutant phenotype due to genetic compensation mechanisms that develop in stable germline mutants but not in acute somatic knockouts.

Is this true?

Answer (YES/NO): NO